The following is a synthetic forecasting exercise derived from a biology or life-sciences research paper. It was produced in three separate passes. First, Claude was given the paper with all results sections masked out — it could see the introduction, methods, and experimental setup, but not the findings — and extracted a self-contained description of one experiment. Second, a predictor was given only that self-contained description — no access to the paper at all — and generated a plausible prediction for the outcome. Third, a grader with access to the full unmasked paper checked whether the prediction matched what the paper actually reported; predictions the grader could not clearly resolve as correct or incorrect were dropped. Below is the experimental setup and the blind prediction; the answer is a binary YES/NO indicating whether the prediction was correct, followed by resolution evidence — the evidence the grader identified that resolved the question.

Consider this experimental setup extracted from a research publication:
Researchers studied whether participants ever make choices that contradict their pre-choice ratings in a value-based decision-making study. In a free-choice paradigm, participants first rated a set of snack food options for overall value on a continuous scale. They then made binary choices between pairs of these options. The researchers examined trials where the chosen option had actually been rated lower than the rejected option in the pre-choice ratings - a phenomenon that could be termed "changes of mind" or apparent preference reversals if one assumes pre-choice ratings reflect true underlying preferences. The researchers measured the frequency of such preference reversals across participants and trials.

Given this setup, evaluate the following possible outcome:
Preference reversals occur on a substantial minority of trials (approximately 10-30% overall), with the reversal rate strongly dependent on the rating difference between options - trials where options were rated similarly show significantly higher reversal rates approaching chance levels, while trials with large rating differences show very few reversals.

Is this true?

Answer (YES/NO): NO